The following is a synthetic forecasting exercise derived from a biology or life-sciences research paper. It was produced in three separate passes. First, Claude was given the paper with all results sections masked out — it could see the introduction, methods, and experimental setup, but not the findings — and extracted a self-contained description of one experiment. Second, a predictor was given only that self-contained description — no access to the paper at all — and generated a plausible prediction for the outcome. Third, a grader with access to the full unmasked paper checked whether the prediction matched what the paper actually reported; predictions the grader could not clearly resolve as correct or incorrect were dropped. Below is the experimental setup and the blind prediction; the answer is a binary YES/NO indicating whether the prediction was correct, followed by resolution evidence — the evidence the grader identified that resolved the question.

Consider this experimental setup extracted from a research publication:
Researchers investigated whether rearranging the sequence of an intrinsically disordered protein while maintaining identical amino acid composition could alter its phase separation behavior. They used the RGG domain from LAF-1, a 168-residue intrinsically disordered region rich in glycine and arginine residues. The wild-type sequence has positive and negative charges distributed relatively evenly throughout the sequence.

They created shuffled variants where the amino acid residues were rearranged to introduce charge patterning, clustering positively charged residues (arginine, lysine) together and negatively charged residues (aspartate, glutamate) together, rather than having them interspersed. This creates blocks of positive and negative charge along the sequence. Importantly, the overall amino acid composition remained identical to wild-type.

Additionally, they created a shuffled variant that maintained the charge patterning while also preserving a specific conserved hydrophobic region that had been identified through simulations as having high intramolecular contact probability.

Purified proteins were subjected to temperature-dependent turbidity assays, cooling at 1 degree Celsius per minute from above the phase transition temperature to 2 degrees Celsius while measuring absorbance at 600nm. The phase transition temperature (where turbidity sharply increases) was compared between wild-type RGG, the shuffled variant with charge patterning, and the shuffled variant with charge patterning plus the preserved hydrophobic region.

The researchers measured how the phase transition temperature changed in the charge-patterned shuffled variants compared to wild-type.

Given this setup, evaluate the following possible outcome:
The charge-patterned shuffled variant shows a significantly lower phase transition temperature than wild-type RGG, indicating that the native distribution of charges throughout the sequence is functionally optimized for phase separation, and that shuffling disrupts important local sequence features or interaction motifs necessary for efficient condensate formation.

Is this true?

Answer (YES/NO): NO